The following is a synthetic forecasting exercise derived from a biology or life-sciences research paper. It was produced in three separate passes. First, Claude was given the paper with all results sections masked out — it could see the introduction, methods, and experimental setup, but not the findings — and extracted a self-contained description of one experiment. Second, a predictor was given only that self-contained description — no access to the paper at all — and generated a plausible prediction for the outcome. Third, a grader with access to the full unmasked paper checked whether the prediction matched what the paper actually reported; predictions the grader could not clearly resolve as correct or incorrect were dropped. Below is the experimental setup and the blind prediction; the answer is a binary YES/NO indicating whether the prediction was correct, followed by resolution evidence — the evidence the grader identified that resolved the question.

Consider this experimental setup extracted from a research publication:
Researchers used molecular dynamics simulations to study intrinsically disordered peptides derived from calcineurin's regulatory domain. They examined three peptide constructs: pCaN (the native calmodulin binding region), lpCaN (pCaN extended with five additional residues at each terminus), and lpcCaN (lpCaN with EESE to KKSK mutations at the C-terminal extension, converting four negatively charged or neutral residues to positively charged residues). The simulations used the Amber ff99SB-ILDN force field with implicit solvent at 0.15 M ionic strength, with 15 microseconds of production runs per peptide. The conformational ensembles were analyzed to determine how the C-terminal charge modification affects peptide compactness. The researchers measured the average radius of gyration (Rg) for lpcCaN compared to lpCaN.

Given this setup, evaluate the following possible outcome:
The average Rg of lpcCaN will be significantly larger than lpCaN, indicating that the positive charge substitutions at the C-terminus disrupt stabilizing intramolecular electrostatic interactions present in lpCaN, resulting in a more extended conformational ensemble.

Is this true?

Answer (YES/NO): YES